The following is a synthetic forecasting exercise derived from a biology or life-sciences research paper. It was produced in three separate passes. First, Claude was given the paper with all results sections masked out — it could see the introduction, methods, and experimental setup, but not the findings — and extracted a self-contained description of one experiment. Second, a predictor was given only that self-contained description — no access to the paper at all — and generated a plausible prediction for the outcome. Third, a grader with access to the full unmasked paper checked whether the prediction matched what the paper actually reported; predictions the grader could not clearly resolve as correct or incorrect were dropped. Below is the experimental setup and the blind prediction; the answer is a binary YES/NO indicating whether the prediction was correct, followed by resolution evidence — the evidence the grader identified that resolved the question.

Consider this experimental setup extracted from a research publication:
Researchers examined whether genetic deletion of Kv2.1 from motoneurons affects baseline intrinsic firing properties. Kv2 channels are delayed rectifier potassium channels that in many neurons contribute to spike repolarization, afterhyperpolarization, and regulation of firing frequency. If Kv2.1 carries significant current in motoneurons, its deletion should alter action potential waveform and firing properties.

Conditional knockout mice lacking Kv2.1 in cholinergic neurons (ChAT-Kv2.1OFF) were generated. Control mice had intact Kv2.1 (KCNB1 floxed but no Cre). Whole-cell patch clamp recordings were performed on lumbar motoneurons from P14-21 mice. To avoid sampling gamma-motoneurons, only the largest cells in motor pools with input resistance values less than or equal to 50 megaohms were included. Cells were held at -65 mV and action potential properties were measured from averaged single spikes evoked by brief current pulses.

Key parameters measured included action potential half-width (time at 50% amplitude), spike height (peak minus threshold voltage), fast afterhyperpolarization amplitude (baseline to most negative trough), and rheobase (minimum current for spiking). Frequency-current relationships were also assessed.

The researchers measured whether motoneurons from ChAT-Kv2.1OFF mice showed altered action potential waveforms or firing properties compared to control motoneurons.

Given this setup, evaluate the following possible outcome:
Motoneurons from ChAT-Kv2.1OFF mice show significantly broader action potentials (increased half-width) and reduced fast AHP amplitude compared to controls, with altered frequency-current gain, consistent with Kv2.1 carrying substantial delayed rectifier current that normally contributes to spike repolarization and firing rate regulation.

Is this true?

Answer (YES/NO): NO